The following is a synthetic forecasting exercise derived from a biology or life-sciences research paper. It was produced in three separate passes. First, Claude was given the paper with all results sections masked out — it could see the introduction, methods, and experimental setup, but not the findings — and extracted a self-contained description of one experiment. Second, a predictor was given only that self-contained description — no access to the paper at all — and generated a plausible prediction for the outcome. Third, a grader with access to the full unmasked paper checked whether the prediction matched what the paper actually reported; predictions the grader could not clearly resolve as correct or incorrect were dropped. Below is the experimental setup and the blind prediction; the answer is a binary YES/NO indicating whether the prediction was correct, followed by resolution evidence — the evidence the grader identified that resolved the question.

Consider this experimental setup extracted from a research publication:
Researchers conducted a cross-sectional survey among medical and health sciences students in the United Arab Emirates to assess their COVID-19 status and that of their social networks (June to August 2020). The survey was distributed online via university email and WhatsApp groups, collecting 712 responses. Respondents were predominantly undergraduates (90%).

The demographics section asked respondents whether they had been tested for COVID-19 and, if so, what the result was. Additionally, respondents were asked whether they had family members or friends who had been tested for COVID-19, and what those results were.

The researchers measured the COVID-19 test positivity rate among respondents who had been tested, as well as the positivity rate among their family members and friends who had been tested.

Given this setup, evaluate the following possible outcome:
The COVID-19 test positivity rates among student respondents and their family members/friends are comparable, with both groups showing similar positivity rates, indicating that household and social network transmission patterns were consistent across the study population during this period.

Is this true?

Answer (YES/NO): NO